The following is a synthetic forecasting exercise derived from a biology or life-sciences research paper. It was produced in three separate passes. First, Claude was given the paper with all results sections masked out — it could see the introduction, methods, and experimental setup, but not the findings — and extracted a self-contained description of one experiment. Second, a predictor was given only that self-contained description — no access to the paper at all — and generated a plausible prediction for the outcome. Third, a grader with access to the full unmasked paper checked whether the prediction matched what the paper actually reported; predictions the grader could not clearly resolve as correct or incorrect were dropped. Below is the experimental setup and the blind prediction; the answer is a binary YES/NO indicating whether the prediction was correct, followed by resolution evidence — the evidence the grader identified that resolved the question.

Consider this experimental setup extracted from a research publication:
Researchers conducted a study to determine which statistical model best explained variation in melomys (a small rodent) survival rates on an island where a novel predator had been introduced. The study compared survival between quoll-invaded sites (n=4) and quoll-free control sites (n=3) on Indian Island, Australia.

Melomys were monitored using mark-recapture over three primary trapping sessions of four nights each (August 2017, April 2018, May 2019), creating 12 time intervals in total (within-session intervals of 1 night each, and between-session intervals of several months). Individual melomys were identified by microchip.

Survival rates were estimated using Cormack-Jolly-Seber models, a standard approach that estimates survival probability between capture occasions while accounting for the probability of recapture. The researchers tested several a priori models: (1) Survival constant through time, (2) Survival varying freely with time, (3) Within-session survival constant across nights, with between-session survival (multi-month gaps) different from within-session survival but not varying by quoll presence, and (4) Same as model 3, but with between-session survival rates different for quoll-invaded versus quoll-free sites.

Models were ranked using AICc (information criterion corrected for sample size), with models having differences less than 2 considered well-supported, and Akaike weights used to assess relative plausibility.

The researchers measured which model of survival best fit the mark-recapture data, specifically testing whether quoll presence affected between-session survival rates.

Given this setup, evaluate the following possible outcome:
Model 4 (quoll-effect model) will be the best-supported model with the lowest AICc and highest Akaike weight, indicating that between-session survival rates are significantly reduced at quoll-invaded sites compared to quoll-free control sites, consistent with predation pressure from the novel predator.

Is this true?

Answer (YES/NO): YES